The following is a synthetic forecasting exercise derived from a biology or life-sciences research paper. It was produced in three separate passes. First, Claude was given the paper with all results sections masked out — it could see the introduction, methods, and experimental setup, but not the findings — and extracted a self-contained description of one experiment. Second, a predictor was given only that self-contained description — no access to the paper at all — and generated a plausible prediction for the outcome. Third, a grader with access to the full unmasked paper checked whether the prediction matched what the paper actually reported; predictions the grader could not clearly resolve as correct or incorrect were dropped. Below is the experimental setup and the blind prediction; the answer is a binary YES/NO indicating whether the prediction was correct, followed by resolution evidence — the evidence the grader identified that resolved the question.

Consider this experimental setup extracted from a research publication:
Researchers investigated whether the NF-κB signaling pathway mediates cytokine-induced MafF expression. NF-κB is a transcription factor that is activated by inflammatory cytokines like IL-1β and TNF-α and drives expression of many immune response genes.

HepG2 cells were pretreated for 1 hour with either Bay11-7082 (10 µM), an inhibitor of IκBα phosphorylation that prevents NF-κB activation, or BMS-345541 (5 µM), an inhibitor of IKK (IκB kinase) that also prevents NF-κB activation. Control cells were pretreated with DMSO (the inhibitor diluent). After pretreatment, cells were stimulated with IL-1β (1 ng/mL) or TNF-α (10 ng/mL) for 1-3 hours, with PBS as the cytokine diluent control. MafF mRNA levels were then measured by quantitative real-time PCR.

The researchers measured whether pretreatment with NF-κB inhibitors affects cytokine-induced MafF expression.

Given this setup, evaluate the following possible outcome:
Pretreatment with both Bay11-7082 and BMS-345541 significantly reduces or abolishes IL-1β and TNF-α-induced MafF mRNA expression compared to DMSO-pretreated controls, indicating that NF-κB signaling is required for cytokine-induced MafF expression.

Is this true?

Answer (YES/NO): YES